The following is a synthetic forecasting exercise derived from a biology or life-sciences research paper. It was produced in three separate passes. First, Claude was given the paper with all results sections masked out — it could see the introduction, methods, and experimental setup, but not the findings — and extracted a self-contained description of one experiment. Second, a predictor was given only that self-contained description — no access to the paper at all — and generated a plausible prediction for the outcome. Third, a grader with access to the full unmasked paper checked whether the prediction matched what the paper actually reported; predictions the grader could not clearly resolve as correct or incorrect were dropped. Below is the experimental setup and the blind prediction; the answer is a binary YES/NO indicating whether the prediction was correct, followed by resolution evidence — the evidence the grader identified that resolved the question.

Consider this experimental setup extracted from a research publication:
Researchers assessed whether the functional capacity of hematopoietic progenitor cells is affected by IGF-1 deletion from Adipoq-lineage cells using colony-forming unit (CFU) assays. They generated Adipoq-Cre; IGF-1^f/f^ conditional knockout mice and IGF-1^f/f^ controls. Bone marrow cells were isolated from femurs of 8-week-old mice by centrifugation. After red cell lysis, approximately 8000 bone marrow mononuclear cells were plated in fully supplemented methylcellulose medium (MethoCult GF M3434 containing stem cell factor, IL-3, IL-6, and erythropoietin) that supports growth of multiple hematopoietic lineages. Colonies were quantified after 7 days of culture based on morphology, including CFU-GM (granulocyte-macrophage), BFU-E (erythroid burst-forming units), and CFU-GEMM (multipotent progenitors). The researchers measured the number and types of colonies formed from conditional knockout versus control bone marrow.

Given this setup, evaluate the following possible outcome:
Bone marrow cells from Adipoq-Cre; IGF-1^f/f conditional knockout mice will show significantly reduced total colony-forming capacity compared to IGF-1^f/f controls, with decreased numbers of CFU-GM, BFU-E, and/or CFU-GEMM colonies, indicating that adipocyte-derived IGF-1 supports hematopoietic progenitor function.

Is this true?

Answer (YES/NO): NO